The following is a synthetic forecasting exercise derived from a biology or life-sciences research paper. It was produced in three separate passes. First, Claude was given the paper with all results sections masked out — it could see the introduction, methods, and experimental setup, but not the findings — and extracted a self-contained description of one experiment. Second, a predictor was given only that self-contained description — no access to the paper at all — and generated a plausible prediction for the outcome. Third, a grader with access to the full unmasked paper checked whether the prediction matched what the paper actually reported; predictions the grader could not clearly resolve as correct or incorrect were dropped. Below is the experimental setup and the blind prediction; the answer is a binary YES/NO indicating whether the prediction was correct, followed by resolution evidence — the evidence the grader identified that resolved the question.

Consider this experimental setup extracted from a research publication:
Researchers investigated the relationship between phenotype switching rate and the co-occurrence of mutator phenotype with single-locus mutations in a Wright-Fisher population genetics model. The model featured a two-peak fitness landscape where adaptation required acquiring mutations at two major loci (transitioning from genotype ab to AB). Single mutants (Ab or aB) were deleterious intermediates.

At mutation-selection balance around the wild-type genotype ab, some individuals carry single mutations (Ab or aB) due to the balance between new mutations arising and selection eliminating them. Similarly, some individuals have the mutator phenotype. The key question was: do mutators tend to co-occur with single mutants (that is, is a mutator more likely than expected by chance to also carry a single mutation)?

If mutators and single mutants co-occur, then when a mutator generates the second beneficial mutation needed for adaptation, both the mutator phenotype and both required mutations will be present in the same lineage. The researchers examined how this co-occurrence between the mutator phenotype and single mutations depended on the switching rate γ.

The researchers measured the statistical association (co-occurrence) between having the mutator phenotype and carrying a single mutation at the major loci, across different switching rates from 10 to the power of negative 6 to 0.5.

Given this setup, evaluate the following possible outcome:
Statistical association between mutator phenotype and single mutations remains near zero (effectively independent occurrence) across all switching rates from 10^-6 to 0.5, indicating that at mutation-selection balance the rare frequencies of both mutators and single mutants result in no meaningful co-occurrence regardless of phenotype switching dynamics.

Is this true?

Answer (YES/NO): NO